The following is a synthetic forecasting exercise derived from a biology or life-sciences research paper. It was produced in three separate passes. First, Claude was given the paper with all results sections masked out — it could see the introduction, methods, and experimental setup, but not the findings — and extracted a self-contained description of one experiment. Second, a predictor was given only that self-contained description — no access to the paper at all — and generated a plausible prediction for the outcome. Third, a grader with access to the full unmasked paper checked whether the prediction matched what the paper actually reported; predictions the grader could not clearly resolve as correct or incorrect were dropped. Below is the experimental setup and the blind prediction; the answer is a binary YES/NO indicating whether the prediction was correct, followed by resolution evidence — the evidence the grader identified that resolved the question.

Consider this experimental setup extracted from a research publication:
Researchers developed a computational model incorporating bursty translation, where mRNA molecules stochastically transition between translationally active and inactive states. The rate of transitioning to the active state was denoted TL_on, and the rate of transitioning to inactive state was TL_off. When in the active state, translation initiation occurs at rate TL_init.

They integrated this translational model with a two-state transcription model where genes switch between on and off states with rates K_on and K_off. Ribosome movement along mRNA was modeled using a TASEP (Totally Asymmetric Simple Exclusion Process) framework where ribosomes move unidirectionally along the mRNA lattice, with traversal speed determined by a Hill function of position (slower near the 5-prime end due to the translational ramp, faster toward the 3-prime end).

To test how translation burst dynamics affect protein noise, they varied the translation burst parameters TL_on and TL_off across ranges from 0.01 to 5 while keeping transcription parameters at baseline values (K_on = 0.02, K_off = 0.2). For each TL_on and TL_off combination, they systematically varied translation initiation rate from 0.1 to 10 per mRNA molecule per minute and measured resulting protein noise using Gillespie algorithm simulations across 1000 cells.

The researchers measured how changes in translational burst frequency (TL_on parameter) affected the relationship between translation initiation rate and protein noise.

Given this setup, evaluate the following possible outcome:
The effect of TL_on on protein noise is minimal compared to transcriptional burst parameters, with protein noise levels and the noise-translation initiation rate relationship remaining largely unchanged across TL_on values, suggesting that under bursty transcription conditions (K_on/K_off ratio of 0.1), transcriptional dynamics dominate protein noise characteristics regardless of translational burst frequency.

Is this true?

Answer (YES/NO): NO